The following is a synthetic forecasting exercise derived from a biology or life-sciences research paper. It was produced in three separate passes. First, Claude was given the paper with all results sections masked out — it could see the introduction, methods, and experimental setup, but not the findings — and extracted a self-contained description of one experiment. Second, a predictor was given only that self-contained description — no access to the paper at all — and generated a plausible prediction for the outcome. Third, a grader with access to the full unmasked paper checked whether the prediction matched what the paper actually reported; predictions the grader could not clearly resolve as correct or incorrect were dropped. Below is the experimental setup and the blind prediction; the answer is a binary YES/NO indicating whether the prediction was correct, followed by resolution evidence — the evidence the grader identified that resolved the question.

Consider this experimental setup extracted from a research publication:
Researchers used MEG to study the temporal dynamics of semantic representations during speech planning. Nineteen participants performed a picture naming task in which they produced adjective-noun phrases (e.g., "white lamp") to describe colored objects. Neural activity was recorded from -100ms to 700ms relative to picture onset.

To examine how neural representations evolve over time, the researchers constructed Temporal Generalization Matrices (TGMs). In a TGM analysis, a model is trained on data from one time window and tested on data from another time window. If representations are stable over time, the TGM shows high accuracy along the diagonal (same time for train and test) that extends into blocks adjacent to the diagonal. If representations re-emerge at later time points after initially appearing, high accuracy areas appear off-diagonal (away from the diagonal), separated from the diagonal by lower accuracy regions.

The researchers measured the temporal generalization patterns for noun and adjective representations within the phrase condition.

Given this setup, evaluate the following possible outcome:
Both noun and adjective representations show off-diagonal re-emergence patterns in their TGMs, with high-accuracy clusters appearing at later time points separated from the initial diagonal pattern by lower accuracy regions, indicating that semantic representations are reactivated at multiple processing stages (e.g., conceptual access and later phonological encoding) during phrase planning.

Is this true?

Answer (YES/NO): NO